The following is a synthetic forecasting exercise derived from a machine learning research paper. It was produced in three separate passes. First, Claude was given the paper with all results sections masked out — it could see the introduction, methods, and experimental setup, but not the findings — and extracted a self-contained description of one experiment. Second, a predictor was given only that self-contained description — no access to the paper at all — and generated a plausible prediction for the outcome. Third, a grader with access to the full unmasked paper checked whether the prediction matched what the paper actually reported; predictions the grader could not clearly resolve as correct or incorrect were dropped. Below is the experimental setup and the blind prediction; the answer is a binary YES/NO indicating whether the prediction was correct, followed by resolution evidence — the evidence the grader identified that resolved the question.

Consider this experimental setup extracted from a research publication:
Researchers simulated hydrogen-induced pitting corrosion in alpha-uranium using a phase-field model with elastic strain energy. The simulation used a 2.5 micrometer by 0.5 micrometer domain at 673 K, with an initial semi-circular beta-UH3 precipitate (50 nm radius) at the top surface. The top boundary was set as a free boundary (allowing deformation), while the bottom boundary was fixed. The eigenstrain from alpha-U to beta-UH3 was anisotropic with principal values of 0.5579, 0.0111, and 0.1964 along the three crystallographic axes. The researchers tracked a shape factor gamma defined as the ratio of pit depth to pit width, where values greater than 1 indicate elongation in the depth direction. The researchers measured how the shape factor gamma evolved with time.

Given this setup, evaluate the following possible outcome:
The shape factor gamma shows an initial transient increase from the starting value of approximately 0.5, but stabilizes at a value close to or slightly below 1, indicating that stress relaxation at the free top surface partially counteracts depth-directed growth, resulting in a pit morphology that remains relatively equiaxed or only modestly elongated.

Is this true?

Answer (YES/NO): NO